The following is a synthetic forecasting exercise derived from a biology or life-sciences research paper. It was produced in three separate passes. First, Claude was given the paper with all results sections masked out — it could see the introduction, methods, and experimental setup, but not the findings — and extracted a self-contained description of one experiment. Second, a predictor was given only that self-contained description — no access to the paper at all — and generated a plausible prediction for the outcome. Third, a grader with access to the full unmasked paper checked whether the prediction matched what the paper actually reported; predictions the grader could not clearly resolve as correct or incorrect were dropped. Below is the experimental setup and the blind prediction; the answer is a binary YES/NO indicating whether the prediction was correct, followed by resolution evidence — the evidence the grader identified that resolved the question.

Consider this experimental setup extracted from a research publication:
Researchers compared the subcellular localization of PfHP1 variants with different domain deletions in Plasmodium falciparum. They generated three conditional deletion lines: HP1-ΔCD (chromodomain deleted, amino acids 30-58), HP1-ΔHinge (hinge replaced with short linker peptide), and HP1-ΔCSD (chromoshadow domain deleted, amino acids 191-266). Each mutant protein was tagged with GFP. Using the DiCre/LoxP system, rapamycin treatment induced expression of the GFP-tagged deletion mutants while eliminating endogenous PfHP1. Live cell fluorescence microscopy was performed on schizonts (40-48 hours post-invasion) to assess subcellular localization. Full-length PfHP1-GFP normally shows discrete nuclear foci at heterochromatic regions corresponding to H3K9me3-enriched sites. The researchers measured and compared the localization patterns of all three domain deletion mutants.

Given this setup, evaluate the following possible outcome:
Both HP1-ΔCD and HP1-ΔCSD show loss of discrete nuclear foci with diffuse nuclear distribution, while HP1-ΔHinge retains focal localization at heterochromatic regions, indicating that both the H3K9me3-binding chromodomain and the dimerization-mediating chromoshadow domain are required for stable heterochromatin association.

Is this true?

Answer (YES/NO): NO